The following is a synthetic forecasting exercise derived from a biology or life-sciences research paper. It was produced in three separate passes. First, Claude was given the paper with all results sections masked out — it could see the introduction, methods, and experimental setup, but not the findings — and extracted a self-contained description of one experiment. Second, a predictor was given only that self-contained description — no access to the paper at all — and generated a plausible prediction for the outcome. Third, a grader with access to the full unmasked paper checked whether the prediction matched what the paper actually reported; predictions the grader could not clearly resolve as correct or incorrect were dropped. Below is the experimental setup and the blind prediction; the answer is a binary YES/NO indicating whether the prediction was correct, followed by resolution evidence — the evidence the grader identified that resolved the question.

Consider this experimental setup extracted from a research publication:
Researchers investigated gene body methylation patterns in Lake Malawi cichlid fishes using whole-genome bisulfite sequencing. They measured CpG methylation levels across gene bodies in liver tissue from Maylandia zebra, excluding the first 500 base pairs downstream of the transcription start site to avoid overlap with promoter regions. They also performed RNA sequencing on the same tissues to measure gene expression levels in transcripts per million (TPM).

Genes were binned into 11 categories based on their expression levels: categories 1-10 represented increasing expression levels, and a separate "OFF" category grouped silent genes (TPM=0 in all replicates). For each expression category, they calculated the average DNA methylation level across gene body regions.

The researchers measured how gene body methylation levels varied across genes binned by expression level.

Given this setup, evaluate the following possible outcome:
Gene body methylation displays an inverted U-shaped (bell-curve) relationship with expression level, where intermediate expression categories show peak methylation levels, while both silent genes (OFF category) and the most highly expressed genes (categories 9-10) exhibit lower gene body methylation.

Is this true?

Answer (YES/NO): NO